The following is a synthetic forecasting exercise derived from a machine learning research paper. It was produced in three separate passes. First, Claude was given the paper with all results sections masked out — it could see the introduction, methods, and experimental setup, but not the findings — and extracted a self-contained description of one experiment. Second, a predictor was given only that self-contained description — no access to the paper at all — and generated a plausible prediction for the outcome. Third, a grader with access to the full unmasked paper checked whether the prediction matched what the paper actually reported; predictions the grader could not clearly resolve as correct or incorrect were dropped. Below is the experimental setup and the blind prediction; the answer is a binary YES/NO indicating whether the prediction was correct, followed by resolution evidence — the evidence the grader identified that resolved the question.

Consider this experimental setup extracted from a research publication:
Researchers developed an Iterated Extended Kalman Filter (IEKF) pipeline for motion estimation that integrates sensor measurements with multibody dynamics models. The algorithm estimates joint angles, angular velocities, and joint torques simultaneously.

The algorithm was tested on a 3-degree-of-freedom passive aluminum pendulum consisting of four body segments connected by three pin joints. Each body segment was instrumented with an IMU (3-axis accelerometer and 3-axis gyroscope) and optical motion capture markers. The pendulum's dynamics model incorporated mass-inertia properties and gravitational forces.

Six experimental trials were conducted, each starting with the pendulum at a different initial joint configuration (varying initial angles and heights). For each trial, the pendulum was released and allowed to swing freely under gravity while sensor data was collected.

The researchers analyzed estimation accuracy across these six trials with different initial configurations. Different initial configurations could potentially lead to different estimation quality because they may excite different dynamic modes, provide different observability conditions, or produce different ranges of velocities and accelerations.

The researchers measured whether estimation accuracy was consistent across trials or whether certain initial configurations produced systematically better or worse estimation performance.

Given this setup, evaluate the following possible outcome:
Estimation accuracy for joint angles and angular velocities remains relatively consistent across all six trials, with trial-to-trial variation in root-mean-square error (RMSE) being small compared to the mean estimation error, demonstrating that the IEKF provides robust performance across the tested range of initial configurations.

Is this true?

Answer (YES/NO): NO